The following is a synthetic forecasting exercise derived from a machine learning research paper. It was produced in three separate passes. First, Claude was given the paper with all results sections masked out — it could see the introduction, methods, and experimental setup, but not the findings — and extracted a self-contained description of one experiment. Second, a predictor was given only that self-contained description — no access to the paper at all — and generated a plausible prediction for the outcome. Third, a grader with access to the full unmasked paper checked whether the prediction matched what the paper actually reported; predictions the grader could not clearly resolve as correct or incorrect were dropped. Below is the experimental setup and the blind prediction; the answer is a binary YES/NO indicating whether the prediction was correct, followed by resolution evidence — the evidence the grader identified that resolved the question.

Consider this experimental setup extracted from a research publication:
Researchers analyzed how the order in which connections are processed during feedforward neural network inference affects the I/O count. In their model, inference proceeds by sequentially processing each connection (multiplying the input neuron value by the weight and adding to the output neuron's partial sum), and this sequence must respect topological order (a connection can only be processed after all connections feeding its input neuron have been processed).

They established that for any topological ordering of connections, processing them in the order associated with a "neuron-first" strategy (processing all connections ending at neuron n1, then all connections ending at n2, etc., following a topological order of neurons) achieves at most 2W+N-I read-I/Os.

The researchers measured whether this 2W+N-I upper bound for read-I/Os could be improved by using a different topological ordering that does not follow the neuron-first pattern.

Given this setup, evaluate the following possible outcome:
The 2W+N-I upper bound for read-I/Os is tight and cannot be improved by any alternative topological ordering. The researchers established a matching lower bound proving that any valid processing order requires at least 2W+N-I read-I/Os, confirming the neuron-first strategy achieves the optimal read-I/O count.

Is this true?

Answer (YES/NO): NO